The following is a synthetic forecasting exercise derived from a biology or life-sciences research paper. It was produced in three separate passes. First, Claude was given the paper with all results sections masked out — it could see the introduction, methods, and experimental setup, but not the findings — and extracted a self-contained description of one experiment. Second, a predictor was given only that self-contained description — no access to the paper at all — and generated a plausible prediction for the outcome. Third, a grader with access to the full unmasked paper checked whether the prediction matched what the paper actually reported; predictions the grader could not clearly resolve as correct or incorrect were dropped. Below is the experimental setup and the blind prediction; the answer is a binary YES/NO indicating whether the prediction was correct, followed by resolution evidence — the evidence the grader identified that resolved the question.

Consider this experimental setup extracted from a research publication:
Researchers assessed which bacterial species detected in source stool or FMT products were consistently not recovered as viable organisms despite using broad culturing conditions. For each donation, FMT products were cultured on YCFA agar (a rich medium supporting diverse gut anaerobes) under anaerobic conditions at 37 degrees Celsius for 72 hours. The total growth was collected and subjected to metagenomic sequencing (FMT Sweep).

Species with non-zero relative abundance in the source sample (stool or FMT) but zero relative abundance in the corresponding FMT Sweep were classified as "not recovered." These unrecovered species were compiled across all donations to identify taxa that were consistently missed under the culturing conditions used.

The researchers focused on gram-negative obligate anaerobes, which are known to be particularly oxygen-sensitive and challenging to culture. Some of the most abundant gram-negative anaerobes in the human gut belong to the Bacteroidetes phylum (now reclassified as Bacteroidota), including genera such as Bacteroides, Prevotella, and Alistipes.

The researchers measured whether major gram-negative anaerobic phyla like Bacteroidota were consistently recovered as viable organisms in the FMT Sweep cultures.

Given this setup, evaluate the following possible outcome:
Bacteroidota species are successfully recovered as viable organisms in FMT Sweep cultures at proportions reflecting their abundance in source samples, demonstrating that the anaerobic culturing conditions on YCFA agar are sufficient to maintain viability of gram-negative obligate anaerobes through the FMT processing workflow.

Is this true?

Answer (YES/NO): YES